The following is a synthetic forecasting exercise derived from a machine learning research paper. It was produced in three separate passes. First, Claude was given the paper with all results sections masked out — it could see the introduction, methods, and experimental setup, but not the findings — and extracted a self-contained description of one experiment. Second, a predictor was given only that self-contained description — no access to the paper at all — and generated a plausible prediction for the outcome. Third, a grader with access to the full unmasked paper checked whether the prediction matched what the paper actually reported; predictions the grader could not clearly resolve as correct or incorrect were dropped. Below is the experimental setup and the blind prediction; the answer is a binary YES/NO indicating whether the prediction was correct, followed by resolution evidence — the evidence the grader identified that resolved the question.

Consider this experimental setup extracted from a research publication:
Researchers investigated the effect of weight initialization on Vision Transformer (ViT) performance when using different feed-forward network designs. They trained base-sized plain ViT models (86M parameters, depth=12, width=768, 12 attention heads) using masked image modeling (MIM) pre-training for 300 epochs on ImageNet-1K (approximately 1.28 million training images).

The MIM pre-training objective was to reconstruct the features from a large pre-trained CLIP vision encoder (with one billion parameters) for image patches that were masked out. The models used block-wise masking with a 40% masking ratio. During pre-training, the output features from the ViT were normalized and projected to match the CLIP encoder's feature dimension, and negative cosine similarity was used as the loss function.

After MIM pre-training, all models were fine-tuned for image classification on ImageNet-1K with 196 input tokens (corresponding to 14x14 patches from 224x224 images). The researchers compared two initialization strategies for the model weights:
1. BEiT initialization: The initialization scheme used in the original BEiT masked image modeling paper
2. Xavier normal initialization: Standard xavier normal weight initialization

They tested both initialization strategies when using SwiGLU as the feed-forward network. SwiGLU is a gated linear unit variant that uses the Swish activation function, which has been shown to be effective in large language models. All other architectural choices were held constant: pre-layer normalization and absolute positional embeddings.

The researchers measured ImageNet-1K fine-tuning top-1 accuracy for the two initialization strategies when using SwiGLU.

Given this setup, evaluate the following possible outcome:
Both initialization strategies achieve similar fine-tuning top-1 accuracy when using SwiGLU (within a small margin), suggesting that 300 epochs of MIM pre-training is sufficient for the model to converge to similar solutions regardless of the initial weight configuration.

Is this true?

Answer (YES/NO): NO